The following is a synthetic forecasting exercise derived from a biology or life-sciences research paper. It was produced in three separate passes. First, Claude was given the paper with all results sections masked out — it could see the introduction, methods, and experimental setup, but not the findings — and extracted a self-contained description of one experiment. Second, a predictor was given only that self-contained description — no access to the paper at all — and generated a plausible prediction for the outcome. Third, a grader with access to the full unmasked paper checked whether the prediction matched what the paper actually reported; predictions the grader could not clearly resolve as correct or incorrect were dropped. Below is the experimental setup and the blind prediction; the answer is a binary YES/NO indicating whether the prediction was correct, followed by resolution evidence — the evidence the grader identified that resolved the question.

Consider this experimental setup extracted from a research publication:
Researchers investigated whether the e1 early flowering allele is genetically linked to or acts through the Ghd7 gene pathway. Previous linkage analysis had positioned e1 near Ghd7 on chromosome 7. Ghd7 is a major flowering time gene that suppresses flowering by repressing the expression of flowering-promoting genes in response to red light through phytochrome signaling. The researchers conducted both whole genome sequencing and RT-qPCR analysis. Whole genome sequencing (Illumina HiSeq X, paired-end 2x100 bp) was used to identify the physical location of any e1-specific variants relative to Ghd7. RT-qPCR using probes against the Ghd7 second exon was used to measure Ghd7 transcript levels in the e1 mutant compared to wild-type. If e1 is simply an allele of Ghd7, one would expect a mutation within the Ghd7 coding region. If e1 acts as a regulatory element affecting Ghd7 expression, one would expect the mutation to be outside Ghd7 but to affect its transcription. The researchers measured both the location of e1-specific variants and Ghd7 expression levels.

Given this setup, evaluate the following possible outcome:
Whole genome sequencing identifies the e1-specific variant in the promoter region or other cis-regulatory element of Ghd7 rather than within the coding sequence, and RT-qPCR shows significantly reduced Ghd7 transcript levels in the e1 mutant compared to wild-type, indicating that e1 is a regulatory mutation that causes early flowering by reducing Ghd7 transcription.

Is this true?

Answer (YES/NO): NO